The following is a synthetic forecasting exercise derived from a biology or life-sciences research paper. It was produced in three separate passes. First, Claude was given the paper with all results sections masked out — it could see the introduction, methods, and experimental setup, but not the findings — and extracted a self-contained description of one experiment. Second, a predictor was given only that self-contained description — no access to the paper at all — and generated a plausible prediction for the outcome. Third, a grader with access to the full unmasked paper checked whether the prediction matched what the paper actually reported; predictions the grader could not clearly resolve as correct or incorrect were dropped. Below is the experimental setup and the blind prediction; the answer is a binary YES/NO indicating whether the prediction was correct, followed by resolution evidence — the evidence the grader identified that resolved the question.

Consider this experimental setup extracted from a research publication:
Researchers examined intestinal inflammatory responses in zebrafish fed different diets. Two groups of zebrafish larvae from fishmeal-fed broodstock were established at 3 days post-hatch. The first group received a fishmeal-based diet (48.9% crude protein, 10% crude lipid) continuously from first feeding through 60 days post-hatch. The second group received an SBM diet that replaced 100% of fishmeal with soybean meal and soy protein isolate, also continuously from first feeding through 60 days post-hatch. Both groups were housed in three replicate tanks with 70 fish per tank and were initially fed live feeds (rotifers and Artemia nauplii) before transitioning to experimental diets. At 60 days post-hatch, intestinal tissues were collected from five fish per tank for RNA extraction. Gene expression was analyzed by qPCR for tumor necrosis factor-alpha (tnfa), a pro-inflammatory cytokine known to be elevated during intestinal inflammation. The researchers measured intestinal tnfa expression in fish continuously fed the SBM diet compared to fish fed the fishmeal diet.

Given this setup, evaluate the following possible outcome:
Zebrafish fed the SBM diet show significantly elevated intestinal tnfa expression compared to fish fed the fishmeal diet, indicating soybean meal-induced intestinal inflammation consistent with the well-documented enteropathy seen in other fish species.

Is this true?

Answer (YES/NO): NO